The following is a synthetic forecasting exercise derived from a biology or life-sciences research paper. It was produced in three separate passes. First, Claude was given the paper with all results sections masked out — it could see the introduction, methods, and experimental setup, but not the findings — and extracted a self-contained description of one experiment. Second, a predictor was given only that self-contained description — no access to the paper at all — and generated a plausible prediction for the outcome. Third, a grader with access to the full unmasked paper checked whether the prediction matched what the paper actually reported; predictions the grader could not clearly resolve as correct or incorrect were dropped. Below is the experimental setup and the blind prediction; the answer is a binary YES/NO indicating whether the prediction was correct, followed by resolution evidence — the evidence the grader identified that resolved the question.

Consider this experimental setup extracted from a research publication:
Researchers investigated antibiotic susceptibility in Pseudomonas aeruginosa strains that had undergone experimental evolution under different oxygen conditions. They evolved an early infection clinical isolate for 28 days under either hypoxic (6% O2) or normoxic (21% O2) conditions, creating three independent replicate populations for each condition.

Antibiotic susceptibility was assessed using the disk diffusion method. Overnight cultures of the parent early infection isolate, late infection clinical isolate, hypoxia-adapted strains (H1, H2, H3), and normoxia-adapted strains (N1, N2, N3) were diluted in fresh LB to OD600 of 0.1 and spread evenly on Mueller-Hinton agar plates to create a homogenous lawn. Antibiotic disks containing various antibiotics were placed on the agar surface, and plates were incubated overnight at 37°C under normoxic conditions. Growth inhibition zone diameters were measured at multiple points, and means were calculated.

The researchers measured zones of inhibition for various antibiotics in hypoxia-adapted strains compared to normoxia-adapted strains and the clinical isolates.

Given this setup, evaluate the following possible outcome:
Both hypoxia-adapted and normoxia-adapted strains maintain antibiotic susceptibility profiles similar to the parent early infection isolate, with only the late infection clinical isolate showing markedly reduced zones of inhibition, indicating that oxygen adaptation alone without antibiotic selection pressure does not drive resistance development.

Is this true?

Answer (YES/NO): NO